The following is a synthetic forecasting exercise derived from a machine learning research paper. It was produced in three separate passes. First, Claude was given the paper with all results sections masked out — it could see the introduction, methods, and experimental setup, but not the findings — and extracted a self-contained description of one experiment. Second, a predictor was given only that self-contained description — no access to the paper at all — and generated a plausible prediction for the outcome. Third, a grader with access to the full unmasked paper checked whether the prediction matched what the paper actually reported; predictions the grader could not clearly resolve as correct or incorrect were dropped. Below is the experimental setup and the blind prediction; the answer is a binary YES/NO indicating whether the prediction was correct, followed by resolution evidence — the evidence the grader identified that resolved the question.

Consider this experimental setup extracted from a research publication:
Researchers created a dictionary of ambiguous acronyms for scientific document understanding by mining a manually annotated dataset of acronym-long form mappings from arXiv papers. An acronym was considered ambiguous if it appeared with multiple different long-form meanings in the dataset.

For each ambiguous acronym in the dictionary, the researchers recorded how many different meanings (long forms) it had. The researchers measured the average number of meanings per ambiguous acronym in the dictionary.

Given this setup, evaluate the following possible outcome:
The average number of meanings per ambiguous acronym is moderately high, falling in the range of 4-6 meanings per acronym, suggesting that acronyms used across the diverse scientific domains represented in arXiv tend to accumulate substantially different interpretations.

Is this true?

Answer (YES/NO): NO